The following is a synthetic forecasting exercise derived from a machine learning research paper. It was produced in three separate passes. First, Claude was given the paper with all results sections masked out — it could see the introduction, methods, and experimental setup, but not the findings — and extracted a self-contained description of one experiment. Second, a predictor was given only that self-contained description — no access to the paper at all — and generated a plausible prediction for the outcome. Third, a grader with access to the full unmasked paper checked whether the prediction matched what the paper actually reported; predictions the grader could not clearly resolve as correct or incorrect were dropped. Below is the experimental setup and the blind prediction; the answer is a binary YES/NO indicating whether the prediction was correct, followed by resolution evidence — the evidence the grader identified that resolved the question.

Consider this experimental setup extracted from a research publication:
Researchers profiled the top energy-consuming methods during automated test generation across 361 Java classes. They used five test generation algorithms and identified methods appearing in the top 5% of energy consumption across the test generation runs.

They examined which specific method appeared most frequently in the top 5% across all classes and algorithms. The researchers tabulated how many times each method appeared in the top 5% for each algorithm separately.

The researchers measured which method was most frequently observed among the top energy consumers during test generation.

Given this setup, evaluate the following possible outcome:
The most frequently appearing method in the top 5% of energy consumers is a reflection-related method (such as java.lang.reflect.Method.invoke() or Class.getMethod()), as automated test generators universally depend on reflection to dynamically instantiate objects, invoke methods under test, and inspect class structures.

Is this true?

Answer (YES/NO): NO